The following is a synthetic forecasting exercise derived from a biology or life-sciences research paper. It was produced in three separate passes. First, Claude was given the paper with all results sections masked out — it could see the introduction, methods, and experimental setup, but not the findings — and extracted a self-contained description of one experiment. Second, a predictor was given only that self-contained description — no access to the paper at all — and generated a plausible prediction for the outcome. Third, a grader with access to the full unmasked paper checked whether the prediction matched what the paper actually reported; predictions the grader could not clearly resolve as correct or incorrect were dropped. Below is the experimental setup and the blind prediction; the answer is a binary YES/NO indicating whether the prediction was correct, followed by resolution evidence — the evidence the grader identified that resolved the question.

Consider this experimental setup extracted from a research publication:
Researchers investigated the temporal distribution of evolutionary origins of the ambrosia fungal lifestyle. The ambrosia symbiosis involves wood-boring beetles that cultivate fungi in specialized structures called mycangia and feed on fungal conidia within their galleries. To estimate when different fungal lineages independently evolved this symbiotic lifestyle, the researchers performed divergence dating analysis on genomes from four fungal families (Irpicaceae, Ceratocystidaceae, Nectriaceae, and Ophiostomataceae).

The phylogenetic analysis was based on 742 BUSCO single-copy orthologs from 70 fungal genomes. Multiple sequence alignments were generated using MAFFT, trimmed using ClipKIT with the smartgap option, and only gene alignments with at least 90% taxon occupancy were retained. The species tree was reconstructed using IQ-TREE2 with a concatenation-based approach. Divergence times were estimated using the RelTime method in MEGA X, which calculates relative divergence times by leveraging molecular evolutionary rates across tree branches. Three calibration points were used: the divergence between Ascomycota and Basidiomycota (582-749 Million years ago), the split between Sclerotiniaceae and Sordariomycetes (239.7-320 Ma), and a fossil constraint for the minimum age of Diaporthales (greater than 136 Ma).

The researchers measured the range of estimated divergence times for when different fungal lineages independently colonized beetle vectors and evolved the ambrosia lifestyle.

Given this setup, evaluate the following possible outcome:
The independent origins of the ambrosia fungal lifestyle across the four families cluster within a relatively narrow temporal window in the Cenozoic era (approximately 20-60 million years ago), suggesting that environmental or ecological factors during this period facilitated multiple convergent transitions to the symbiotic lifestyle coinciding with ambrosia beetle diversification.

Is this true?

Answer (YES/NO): NO